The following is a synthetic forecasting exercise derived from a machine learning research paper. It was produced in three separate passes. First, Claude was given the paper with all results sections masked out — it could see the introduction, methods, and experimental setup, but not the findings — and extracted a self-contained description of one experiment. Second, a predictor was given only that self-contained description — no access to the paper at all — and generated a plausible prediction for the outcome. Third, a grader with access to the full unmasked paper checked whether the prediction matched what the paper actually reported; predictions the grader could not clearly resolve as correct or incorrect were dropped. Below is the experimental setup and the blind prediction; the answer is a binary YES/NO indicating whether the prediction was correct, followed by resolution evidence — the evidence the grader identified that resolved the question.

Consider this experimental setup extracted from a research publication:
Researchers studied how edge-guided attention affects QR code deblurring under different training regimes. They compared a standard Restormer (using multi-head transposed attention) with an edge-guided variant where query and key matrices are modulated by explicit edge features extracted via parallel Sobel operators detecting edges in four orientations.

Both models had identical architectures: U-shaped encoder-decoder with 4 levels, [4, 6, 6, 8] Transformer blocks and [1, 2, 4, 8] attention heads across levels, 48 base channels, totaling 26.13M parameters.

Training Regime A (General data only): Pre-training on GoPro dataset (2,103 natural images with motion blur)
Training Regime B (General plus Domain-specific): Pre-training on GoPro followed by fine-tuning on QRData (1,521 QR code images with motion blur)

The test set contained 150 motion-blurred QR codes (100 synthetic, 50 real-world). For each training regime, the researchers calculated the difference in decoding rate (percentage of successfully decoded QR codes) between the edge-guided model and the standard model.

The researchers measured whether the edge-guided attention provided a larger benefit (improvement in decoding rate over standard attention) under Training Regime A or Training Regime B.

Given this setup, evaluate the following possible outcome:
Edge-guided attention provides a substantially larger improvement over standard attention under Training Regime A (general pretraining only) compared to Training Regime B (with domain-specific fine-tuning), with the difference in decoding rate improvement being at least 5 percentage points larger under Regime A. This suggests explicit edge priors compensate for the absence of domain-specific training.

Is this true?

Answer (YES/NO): YES